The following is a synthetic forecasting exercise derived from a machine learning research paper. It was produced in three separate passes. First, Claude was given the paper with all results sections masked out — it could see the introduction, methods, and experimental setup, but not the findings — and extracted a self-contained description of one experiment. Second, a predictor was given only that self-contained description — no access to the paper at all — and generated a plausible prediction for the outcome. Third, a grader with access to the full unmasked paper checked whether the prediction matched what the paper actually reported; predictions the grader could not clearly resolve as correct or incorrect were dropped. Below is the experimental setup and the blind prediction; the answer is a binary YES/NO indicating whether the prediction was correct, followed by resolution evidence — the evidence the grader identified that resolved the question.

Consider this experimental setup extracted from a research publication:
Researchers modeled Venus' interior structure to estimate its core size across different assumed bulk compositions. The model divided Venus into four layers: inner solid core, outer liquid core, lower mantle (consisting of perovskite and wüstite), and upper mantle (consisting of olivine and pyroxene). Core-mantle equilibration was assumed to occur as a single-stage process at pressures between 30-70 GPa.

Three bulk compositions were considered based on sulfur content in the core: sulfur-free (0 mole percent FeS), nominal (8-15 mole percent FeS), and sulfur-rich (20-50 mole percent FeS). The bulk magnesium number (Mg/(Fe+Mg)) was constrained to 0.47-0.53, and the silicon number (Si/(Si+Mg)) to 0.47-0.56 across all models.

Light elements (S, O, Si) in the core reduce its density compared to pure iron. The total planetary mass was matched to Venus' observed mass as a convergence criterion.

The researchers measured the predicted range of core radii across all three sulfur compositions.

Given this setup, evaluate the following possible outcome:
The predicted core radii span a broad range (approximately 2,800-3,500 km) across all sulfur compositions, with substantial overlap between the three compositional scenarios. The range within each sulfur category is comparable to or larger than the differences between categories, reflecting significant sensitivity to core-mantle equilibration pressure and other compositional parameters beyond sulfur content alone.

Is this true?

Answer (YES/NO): NO